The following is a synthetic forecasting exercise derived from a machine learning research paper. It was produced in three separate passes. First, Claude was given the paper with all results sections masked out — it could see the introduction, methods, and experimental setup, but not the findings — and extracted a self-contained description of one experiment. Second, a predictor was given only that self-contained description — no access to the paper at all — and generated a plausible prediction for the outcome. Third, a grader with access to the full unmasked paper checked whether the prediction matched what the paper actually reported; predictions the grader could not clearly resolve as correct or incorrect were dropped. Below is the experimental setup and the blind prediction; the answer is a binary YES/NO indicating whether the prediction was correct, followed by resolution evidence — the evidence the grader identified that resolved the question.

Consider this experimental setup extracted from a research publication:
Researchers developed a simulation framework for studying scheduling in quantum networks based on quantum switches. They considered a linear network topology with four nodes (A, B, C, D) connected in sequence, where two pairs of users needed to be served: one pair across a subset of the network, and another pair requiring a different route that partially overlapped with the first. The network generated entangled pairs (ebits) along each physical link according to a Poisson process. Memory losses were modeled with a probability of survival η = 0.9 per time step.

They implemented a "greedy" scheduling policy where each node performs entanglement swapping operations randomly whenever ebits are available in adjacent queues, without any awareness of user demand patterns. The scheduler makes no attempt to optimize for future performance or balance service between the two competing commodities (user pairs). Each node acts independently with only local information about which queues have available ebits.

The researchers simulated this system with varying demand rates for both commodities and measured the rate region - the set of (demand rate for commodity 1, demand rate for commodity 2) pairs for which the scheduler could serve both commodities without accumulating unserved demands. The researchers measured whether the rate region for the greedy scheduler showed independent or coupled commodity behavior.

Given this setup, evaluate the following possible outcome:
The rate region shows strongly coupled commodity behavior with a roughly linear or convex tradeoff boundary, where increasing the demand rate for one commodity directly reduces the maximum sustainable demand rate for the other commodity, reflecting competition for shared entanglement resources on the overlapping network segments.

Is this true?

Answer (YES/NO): NO